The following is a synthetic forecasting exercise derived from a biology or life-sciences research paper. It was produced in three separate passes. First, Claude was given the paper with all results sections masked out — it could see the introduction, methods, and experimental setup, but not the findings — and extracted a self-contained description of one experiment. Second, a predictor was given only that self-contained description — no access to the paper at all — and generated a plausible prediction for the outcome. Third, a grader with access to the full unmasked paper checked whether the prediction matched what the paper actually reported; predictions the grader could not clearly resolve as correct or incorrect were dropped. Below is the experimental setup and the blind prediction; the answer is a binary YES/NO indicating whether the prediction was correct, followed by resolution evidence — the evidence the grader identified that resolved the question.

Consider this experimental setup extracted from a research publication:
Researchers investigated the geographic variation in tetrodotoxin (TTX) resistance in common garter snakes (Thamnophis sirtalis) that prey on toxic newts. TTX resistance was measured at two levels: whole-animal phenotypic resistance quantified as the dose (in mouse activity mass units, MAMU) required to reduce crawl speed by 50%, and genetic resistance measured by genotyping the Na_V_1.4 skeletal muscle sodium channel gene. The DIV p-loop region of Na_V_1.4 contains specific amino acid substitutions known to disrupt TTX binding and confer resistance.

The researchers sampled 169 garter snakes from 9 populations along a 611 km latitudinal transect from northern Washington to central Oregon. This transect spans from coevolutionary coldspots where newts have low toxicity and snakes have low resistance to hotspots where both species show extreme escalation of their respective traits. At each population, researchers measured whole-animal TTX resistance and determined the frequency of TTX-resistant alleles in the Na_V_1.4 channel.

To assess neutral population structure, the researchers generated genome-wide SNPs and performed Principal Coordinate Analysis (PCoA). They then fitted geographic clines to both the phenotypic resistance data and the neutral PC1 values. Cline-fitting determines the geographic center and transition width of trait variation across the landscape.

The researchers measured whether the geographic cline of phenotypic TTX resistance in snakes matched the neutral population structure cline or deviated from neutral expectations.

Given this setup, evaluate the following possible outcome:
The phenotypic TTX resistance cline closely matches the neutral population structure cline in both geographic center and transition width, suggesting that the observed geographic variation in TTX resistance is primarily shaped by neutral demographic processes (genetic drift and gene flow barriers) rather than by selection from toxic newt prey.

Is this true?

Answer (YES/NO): NO